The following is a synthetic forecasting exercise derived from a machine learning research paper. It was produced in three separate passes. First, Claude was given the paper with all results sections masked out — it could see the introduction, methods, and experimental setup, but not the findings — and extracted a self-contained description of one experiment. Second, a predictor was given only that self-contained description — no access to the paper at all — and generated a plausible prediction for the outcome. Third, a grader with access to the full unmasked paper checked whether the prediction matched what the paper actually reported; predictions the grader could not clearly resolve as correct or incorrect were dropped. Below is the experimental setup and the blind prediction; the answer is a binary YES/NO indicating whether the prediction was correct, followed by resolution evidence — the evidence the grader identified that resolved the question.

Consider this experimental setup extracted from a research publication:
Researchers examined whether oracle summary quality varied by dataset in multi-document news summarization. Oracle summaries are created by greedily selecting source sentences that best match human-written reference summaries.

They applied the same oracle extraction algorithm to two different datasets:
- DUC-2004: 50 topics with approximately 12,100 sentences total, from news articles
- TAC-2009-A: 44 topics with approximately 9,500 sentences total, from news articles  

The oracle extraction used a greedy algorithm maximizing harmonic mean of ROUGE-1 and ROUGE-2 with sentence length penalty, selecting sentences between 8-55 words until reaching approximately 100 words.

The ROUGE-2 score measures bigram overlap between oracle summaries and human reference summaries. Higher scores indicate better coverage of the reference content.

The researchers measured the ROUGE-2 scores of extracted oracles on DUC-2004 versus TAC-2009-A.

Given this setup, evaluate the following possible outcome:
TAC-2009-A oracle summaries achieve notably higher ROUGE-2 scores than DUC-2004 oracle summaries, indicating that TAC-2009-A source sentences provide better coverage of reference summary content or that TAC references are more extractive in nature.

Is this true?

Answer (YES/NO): YES